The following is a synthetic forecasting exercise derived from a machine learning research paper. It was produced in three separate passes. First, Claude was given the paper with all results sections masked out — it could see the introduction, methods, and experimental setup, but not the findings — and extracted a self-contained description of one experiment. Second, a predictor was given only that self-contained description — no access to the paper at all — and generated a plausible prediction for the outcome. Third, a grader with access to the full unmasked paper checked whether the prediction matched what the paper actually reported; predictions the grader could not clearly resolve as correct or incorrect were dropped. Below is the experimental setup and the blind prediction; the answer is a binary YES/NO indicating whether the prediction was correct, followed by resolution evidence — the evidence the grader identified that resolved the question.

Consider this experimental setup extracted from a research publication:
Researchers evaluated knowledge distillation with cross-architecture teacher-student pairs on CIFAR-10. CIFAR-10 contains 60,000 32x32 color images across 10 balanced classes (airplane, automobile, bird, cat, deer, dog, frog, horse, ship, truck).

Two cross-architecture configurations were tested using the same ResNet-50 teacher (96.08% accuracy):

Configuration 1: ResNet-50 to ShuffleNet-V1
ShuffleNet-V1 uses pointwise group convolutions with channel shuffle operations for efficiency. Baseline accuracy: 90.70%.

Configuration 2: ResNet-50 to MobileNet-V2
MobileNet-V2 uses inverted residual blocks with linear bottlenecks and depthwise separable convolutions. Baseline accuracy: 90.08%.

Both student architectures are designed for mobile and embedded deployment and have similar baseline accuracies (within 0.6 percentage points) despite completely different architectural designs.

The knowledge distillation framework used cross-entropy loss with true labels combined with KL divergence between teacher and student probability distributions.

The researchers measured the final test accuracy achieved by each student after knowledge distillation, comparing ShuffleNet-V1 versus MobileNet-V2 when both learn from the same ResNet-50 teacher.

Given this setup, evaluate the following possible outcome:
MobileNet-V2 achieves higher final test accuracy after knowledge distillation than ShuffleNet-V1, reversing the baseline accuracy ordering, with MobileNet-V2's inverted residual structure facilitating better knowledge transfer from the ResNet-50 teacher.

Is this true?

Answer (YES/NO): YES